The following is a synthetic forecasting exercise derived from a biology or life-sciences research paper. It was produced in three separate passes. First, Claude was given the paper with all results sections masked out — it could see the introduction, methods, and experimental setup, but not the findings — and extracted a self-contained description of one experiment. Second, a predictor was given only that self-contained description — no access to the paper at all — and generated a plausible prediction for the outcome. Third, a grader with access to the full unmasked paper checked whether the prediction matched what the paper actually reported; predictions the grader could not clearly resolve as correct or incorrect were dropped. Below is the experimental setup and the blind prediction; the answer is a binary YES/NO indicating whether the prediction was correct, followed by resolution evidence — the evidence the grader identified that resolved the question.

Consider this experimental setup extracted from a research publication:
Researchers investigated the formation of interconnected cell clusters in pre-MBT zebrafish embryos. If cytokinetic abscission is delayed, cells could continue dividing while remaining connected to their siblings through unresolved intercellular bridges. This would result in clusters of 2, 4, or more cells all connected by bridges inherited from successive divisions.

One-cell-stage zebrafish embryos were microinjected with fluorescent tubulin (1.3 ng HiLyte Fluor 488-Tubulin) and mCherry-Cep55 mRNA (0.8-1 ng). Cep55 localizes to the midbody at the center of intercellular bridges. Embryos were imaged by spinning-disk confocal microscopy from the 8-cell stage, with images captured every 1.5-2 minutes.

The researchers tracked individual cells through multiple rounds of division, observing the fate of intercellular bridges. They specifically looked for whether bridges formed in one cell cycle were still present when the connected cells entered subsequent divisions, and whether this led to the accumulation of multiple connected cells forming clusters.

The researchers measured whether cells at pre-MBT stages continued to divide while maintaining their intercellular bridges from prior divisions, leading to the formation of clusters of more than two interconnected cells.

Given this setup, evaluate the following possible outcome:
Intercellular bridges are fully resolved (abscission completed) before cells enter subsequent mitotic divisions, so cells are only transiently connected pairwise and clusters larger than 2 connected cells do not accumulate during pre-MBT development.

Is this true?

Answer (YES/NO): NO